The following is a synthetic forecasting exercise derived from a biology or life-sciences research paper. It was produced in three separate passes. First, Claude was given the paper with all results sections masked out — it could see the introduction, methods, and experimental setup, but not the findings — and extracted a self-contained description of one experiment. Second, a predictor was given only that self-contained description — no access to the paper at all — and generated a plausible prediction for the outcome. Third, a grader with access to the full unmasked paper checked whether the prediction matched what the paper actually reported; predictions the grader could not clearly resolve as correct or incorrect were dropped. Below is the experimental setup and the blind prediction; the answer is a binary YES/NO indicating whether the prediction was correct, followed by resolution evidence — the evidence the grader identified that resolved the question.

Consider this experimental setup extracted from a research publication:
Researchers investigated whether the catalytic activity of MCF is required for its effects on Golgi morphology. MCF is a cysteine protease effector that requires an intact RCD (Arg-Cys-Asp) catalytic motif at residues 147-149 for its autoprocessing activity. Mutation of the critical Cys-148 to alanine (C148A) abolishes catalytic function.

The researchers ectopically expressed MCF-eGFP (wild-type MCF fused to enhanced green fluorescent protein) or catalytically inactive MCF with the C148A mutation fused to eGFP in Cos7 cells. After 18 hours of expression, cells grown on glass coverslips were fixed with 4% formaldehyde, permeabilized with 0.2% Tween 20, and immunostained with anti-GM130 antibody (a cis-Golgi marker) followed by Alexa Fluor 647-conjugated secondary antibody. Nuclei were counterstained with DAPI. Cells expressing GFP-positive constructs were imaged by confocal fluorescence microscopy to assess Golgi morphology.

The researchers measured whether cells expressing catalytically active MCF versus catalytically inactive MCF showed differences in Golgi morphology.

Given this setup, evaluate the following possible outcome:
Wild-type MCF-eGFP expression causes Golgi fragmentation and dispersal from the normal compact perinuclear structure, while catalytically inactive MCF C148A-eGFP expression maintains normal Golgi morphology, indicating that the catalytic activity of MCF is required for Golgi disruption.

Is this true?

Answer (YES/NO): YES